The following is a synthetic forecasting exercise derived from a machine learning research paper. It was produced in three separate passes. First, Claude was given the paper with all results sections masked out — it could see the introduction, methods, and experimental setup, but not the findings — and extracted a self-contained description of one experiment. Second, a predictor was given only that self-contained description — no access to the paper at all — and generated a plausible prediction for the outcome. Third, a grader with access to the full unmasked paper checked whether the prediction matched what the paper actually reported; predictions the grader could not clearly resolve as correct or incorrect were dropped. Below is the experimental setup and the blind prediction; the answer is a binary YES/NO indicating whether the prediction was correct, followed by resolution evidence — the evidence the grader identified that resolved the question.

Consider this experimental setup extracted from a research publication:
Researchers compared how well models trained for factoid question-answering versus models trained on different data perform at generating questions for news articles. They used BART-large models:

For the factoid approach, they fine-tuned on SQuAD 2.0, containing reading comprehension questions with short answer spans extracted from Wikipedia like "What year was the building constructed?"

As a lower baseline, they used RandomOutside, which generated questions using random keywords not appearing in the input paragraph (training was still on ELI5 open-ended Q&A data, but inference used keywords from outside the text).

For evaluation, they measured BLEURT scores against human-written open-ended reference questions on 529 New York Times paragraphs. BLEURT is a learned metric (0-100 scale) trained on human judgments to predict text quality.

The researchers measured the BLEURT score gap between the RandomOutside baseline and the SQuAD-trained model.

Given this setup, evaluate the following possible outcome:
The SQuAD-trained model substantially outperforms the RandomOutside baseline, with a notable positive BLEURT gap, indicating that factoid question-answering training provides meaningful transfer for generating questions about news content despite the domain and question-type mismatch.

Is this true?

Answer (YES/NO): NO